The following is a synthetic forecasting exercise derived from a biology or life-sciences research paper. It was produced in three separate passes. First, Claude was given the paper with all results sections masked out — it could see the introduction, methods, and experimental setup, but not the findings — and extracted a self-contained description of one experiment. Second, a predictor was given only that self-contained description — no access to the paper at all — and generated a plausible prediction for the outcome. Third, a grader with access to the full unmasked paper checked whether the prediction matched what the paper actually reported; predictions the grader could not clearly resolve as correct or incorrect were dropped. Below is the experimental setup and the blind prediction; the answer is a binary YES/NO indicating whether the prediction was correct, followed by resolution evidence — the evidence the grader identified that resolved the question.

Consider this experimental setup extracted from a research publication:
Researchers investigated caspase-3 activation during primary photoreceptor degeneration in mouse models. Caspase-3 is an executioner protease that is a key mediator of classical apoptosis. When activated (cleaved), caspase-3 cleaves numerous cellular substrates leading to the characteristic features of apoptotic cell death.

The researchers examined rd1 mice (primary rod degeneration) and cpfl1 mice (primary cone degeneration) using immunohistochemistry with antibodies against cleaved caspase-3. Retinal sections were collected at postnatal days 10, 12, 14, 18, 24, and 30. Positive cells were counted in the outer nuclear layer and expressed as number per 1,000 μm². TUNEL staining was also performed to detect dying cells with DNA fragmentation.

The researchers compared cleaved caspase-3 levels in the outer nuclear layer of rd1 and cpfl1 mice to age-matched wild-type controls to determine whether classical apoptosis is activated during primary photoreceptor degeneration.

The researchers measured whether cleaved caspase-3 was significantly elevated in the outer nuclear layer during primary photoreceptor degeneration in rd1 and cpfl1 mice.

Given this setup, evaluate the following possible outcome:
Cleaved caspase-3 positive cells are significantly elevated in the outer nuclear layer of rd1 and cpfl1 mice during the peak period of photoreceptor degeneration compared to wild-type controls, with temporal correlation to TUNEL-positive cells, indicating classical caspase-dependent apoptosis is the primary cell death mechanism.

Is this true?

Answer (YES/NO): NO